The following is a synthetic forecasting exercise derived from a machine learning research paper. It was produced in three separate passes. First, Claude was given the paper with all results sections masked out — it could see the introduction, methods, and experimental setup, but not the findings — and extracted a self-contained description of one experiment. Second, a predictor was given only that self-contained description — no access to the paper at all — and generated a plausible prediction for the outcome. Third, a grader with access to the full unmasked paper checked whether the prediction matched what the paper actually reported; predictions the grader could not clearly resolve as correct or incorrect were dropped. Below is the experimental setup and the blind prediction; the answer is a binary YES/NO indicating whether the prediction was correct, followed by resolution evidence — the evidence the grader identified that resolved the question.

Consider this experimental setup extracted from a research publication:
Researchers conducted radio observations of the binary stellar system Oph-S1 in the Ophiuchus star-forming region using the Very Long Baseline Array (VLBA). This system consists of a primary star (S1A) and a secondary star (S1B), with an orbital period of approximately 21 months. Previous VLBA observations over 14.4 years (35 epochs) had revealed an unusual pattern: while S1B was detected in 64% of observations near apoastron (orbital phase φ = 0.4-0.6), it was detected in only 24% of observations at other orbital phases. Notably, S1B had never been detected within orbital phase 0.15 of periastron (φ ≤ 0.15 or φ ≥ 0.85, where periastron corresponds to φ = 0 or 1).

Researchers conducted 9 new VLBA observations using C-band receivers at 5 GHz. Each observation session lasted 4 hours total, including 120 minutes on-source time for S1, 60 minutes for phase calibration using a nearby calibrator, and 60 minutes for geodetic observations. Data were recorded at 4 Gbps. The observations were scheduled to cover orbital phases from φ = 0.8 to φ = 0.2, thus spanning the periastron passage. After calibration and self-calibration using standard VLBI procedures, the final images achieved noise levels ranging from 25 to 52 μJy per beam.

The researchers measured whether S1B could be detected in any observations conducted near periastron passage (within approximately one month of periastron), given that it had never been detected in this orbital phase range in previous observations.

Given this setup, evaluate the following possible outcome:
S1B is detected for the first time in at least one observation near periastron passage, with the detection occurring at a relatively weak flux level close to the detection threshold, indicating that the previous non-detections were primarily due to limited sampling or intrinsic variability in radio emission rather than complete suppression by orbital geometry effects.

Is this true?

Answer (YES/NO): YES